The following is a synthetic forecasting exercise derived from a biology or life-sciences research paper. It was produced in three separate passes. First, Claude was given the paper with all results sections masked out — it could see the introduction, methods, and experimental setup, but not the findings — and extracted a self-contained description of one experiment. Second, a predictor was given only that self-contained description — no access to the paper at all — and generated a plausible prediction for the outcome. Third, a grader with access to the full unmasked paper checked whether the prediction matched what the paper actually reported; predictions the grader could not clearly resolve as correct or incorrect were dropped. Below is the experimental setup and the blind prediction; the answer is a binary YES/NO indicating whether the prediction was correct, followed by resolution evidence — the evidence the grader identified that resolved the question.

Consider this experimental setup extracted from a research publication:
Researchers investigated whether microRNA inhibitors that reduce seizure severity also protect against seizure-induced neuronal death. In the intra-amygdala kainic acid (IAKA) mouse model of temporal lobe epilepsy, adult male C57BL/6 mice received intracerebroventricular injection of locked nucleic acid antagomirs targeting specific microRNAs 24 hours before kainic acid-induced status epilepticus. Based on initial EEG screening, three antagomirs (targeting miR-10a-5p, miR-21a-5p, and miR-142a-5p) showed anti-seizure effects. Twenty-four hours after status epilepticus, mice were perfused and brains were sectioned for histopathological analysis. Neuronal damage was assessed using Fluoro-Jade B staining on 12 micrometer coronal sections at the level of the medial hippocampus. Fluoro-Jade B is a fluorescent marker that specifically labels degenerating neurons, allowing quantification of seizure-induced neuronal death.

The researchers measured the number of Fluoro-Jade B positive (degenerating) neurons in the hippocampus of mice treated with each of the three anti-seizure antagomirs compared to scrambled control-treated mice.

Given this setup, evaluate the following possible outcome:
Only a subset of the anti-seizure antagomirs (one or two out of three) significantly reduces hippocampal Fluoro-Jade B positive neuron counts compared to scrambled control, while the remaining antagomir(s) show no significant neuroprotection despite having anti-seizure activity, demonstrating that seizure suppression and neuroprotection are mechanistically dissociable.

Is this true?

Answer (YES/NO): NO